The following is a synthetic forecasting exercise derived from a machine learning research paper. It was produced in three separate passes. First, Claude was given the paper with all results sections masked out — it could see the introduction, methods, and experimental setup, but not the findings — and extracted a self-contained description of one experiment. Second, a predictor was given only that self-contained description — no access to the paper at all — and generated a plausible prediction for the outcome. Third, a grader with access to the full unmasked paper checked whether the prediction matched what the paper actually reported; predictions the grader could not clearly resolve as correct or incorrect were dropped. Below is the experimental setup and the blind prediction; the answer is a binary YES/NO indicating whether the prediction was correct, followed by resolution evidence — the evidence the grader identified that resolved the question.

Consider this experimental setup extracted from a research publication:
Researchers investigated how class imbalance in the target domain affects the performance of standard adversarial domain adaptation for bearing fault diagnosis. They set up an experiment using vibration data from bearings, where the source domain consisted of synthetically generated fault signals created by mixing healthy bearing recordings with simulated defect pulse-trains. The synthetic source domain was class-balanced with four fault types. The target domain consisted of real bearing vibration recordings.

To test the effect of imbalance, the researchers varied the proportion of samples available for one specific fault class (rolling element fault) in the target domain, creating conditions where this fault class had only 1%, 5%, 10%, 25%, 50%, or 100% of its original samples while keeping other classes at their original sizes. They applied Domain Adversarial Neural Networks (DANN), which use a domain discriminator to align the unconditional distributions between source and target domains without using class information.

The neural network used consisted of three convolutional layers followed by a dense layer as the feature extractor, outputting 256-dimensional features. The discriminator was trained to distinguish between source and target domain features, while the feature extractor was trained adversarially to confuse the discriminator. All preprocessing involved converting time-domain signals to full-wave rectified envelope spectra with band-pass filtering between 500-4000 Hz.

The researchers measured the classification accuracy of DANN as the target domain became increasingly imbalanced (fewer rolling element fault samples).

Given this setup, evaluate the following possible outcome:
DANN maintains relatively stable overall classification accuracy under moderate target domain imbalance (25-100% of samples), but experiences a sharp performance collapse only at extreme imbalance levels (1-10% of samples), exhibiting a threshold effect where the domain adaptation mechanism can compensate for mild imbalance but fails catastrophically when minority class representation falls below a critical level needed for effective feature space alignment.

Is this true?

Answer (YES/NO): NO